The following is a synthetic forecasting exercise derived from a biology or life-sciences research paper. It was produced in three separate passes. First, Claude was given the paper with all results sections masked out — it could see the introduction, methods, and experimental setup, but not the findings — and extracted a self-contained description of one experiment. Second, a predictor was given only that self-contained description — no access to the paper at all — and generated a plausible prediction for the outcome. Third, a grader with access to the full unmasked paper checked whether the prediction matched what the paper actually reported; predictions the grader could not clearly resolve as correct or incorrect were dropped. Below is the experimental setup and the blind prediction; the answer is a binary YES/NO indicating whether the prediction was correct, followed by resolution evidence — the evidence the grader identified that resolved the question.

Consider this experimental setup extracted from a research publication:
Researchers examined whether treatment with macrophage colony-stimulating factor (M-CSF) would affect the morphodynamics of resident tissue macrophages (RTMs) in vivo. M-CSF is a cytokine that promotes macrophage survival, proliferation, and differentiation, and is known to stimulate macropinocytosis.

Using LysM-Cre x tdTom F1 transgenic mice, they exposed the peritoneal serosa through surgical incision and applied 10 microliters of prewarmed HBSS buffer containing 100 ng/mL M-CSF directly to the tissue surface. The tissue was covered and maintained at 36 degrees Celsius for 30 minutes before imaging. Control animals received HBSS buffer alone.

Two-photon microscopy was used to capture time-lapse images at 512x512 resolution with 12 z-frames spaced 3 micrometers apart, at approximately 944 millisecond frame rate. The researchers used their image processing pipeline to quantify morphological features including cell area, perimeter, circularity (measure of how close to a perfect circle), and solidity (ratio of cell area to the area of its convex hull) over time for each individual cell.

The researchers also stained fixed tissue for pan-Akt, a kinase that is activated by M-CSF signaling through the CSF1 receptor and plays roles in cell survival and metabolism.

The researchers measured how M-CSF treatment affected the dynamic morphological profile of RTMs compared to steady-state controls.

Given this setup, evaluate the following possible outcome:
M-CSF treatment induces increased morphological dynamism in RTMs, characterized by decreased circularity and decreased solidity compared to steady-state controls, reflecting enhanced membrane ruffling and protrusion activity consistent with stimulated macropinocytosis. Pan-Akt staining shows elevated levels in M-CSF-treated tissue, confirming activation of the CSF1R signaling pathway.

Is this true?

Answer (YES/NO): NO